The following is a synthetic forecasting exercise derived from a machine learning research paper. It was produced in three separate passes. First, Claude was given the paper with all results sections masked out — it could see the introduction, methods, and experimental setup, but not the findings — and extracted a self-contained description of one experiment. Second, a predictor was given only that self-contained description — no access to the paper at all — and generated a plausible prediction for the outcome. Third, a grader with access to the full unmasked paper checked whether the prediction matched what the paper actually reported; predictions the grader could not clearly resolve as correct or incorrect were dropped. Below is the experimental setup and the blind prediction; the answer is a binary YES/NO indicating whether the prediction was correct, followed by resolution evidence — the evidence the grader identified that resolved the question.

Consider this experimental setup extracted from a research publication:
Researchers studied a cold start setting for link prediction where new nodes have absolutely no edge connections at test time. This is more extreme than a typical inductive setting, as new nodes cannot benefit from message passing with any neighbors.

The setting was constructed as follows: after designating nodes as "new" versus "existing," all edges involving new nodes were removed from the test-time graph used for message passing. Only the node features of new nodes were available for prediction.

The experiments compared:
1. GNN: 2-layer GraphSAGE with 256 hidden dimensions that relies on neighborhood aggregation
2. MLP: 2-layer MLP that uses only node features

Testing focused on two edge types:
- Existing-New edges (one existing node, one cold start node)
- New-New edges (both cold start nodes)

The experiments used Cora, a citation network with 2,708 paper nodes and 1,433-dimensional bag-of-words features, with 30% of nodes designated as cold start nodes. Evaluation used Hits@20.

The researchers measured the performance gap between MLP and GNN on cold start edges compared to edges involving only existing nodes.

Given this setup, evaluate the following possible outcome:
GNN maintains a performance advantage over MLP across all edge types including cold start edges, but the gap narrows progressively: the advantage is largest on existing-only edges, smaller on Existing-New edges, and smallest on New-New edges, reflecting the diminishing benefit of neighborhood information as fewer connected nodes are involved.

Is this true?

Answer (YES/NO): NO